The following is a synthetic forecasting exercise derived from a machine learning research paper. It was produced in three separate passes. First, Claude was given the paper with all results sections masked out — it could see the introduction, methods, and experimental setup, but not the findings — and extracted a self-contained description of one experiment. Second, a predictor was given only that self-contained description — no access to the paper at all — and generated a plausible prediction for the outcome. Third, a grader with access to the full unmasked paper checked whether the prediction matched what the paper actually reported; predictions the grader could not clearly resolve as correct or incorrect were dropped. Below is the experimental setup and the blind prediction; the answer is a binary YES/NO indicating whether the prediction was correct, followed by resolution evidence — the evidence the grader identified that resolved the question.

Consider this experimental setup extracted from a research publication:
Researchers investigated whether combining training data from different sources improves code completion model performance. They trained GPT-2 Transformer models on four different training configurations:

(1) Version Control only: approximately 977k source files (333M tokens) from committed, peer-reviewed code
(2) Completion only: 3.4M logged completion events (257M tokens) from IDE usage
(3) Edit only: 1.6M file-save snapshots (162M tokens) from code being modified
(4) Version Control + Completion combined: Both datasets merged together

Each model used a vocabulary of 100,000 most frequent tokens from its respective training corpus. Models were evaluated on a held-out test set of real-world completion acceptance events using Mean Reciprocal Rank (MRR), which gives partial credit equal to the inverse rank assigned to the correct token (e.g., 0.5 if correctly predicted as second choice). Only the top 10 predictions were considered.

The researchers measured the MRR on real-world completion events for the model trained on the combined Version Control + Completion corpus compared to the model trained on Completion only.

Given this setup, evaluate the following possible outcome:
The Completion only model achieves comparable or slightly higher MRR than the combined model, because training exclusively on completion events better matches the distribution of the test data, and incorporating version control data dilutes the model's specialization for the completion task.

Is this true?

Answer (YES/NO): YES